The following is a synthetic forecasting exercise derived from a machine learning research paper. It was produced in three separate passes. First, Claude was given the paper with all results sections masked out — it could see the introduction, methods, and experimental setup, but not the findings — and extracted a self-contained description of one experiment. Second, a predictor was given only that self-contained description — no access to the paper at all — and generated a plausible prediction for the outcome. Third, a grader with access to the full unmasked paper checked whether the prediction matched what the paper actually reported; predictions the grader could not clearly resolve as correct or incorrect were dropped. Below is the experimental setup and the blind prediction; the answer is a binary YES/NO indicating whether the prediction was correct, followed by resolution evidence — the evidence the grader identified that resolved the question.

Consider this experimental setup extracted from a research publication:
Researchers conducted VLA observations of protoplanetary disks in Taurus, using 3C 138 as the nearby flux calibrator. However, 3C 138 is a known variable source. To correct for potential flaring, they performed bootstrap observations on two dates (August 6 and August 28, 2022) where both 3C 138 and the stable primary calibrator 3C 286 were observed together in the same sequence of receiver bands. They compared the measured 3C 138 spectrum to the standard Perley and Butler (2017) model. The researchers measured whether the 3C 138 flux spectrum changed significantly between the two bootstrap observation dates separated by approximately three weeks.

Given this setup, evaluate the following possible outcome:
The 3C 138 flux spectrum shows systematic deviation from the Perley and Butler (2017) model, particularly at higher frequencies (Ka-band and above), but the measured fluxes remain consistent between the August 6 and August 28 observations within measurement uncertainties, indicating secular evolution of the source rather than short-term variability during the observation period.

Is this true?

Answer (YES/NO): NO